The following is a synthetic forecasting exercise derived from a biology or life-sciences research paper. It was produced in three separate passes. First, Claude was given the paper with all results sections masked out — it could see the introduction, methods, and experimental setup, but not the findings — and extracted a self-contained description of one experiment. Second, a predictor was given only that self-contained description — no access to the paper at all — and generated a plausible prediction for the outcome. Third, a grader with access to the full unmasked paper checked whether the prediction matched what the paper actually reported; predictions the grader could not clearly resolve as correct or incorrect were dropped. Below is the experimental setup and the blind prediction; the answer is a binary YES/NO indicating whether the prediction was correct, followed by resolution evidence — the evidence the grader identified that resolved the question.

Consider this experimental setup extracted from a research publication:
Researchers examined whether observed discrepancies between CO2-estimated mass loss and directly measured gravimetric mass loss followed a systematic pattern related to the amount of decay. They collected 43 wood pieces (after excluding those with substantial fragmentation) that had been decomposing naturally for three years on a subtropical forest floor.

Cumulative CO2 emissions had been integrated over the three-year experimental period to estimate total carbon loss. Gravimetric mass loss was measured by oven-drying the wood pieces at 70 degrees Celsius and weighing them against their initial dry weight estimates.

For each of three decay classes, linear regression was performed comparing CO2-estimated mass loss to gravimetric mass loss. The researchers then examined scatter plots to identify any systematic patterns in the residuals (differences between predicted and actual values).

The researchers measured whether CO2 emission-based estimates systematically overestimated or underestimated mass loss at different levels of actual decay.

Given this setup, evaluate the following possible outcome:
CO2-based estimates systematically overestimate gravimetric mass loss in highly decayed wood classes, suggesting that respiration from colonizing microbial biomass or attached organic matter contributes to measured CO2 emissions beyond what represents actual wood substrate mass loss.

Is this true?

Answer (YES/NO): NO